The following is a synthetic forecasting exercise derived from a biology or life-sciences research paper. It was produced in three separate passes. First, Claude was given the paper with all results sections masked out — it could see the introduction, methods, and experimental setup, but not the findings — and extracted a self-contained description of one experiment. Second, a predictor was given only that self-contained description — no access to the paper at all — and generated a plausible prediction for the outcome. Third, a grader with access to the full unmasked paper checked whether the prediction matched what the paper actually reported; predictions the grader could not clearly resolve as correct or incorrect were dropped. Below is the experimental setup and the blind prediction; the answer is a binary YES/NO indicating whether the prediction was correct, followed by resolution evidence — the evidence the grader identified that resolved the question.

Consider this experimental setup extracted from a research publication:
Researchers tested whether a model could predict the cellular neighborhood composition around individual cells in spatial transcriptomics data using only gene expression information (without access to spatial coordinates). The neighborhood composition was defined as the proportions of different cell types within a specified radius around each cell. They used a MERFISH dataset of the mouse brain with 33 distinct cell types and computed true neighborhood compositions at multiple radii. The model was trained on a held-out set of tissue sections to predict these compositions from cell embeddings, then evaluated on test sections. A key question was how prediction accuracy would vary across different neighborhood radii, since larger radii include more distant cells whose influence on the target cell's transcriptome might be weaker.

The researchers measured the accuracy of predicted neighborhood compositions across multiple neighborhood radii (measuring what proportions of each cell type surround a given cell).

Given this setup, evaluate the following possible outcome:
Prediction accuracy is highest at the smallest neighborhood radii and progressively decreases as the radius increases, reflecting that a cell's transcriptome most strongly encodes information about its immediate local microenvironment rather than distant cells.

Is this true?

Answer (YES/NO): NO